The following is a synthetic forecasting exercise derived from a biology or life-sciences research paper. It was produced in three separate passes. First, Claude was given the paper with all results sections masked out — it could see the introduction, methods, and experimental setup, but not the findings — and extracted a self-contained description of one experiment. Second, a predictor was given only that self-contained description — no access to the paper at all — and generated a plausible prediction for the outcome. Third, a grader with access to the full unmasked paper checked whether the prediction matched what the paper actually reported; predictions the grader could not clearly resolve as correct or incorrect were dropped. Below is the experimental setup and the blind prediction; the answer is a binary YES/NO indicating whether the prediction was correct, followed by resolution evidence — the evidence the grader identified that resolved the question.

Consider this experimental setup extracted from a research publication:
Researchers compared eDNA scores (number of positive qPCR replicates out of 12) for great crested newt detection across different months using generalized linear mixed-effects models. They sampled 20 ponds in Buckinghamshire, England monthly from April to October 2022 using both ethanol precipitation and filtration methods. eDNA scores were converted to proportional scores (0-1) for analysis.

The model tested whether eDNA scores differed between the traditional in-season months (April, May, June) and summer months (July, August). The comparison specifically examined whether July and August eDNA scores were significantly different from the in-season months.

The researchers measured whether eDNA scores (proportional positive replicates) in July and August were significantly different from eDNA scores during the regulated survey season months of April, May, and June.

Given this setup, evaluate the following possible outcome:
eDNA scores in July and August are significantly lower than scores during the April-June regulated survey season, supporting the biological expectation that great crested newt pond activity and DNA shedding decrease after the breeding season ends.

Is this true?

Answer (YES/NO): NO